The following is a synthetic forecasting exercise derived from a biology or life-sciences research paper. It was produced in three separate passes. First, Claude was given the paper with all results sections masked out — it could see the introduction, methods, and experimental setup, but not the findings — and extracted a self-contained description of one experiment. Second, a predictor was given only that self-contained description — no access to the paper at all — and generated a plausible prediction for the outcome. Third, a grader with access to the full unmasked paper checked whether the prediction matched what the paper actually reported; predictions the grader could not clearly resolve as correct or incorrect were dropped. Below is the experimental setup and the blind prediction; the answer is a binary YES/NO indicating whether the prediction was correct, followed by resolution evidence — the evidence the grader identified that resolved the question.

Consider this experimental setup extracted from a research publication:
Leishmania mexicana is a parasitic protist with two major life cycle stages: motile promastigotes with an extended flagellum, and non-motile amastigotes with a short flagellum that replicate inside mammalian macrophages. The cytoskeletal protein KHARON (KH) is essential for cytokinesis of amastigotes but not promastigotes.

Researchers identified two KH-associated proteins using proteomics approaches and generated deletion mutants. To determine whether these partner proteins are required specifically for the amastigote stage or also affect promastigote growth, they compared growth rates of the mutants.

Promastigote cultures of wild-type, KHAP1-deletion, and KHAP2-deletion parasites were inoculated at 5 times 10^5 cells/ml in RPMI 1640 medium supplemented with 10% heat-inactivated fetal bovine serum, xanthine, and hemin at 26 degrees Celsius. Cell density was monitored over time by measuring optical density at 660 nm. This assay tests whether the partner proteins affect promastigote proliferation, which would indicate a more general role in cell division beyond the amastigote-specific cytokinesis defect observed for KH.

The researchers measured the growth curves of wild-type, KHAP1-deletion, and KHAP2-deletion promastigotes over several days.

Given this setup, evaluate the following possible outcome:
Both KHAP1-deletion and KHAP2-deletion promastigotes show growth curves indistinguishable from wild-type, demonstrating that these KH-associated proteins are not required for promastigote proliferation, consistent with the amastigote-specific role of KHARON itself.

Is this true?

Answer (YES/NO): YES